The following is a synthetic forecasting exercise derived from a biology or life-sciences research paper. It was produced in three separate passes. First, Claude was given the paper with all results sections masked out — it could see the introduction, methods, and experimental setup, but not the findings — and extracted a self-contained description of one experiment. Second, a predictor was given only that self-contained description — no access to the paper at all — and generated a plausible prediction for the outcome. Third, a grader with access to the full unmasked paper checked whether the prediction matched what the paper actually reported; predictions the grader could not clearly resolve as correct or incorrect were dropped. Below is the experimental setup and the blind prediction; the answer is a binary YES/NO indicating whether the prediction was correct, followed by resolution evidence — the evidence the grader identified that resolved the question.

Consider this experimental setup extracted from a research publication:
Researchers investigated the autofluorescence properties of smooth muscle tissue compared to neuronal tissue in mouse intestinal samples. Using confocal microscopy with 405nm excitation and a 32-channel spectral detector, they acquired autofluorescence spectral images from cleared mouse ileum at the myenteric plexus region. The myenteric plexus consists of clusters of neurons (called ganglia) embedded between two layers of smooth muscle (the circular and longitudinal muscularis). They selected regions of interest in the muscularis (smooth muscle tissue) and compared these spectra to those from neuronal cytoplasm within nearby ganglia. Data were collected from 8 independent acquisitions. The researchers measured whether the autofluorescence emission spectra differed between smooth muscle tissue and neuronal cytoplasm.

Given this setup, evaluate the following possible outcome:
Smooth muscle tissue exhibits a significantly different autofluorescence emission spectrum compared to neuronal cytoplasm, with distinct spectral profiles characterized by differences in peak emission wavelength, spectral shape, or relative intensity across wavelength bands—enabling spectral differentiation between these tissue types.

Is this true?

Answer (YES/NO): NO